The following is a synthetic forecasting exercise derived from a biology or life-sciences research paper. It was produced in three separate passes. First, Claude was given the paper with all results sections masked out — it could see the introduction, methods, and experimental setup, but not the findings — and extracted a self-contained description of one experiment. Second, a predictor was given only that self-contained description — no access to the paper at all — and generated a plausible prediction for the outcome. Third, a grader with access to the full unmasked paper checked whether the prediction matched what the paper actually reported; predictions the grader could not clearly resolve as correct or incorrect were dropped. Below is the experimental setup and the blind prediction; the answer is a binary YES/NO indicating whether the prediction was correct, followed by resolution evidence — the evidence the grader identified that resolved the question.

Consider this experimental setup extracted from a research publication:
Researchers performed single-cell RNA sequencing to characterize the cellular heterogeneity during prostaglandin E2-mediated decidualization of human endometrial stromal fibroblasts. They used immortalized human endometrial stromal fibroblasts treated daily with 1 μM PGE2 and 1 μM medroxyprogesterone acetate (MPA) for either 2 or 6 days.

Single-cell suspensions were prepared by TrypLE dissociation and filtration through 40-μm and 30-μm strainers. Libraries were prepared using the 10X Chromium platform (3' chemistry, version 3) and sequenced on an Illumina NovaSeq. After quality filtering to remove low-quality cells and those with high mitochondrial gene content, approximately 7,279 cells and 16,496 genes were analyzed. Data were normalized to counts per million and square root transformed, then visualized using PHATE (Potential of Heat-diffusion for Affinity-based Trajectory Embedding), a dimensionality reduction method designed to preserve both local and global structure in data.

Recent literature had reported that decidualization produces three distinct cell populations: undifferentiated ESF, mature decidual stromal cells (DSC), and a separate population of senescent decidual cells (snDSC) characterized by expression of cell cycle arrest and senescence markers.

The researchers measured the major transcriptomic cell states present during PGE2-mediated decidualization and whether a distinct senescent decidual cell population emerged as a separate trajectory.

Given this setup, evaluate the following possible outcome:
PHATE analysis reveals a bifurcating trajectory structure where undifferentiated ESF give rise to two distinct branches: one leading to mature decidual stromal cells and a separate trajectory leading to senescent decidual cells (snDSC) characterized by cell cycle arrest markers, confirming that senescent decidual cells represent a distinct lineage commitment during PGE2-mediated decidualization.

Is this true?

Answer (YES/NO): NO